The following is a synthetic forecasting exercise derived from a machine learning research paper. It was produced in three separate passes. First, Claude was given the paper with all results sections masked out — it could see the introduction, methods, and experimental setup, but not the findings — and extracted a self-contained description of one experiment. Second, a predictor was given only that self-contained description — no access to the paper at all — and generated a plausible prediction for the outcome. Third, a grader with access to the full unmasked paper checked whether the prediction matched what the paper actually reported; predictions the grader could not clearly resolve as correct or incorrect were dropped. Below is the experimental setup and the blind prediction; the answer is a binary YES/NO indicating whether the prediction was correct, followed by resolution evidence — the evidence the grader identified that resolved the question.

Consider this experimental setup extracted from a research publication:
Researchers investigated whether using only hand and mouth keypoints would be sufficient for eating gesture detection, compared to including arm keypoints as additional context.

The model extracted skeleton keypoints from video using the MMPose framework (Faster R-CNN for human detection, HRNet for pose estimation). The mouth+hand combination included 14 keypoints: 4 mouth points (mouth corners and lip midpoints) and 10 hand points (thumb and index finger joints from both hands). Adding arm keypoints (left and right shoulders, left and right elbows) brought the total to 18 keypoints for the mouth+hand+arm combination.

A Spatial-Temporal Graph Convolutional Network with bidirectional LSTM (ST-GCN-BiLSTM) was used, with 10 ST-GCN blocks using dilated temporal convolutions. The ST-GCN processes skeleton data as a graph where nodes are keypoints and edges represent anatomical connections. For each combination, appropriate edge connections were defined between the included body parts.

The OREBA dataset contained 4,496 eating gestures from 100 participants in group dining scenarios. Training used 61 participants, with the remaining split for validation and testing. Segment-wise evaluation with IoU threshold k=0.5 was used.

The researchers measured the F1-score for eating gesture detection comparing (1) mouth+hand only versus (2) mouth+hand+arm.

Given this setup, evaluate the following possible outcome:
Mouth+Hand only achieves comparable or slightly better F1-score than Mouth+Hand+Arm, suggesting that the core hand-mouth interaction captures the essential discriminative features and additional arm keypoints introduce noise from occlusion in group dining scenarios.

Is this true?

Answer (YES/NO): NO